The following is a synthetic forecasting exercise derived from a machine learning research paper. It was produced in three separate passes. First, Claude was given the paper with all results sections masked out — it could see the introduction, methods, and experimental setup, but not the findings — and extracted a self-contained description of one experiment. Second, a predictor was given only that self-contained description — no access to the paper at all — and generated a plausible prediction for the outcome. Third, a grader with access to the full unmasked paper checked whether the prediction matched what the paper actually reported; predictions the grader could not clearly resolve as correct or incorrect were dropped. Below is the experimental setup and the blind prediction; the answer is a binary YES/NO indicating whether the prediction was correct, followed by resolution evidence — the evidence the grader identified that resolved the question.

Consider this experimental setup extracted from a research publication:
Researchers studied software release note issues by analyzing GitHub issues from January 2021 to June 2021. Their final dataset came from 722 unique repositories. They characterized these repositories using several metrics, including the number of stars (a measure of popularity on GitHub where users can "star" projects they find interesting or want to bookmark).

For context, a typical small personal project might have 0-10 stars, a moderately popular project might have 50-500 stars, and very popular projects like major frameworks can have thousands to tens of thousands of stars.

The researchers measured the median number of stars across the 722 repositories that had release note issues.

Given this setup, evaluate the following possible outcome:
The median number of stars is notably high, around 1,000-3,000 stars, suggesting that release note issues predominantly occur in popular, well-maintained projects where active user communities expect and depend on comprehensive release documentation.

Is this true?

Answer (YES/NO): NO